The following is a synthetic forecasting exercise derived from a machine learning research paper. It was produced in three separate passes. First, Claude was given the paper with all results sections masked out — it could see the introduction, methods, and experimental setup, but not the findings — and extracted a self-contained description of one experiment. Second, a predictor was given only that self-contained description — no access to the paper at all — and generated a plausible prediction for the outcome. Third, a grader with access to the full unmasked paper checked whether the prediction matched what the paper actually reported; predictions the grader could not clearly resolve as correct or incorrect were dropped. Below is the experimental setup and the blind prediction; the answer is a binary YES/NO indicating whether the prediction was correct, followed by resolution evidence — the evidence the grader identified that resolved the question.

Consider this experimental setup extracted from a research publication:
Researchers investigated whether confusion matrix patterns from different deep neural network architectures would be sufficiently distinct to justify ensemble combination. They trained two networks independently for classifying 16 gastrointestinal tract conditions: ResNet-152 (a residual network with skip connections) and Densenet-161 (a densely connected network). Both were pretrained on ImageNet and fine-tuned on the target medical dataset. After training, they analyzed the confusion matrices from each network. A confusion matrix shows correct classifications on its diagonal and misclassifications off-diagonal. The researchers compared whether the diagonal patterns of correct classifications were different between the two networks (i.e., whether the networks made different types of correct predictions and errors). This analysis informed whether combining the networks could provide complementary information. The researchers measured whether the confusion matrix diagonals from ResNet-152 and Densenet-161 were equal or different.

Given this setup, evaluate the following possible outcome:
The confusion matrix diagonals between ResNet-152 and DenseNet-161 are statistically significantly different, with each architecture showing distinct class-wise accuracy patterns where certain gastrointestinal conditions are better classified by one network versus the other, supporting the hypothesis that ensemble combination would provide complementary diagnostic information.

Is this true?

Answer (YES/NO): NO